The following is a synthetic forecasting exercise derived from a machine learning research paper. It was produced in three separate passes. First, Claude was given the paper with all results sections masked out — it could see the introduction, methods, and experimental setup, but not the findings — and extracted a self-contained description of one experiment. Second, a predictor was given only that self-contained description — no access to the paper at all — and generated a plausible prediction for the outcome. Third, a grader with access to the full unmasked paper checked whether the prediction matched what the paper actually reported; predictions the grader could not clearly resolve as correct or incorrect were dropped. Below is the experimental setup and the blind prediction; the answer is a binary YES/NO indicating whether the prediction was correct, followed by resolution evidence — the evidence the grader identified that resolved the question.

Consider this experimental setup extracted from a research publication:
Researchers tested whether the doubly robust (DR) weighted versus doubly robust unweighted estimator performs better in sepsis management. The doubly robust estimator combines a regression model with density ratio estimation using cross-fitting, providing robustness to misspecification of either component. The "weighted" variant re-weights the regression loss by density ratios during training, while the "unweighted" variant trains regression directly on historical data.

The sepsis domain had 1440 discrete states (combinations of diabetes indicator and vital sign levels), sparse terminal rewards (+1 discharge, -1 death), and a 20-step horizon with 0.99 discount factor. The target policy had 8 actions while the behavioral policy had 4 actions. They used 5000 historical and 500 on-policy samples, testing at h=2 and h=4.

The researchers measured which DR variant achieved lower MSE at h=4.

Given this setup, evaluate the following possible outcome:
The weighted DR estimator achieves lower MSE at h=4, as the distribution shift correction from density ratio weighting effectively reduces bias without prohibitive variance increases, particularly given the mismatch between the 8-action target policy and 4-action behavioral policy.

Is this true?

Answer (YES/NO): NO